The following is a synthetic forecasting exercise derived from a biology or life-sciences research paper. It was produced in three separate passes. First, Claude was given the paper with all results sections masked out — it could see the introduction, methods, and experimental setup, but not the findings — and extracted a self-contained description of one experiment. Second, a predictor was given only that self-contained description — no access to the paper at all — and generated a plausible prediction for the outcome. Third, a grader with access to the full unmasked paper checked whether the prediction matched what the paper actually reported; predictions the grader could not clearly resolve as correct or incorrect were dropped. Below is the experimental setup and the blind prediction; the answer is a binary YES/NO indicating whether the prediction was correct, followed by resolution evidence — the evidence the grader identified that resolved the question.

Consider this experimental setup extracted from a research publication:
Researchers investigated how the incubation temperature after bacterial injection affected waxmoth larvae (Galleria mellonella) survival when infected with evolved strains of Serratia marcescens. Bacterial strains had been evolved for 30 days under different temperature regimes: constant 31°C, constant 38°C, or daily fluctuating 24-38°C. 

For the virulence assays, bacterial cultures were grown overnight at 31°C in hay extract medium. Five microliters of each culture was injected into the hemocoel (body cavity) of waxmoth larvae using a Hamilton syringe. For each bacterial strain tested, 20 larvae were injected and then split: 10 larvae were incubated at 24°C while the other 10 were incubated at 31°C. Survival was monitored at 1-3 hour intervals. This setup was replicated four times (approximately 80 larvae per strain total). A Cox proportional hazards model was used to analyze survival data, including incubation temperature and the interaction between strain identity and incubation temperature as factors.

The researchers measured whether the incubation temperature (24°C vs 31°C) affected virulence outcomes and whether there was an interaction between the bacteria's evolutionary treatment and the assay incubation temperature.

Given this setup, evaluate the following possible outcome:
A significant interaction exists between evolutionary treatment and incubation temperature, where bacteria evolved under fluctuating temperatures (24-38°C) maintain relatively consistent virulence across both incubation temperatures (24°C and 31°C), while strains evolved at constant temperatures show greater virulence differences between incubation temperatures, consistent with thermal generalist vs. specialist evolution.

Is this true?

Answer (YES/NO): NO